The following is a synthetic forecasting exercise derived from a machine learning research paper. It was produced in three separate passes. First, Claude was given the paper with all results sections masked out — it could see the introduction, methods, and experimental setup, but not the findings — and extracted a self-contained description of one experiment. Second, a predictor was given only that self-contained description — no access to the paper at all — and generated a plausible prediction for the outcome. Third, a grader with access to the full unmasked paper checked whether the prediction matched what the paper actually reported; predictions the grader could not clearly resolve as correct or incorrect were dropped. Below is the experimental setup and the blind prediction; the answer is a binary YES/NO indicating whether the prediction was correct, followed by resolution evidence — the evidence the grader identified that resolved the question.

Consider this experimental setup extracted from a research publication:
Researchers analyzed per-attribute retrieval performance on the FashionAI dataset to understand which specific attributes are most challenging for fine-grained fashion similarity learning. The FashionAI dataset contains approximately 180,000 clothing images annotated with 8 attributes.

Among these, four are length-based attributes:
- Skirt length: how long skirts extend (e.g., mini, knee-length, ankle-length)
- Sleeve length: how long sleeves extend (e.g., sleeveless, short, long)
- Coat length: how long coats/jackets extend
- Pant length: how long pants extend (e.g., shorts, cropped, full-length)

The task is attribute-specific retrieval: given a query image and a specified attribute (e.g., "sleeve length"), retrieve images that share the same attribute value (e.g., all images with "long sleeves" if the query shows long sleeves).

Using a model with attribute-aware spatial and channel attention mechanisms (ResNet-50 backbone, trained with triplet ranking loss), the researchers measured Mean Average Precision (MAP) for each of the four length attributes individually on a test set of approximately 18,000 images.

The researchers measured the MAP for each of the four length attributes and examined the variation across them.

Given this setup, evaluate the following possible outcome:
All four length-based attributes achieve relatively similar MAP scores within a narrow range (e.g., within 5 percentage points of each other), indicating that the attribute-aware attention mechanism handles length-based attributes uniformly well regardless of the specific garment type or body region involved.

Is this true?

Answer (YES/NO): NO